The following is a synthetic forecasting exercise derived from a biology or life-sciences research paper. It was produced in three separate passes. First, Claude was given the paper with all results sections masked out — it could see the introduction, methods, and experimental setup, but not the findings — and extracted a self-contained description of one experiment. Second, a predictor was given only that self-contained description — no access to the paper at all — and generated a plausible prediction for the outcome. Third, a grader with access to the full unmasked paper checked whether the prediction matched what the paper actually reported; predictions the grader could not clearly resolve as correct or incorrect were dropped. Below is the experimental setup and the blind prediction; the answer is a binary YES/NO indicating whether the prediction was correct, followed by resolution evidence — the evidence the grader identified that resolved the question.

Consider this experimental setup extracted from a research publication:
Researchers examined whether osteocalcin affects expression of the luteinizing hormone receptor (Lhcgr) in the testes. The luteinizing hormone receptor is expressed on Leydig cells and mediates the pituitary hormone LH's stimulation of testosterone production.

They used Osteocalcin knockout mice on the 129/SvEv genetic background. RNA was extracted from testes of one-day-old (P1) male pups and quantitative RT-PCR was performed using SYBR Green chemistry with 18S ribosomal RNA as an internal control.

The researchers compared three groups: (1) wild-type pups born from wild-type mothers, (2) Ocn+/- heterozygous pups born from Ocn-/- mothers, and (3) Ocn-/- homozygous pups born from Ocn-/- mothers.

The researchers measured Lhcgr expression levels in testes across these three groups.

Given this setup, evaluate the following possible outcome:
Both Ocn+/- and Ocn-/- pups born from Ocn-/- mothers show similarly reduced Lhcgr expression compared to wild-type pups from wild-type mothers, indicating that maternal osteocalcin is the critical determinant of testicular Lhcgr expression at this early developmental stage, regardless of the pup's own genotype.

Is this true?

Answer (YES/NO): NO